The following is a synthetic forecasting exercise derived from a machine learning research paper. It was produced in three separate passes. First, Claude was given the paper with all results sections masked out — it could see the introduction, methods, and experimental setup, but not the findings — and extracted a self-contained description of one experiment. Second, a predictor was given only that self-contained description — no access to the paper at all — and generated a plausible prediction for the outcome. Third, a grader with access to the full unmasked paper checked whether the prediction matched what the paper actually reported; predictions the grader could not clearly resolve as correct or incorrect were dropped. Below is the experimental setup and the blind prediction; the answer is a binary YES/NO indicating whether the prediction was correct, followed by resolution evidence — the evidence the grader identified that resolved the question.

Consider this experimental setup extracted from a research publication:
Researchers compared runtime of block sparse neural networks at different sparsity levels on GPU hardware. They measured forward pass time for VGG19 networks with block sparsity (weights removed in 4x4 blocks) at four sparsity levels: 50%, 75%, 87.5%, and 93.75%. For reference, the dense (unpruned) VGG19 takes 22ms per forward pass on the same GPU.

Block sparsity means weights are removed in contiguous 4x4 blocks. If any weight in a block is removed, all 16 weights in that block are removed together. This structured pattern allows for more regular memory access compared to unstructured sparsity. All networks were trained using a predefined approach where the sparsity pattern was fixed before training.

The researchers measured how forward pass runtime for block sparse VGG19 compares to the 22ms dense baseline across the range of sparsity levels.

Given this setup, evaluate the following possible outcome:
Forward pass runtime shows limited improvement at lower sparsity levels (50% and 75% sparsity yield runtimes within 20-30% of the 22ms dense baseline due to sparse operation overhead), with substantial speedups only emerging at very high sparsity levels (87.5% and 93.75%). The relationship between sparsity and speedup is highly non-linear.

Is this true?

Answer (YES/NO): NO